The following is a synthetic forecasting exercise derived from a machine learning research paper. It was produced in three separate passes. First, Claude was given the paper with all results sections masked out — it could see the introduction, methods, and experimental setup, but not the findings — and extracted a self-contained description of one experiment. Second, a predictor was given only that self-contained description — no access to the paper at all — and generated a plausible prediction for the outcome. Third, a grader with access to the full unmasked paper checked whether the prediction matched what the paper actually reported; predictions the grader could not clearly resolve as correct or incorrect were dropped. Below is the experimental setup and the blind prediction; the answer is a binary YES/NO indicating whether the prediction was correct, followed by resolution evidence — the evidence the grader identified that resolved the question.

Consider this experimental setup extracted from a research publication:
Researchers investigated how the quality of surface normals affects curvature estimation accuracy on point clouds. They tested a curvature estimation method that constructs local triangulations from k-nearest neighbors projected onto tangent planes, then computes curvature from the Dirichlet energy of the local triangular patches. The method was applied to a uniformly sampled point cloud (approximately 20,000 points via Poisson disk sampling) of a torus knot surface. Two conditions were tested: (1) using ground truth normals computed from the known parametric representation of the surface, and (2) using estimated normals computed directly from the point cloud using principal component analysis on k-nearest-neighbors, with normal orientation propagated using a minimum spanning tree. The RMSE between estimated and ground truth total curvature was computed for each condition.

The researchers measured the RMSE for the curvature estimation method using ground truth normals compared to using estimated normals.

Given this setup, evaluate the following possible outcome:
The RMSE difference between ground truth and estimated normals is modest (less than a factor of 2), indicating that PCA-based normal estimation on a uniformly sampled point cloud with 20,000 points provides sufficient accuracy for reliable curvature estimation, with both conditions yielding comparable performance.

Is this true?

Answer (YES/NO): NO